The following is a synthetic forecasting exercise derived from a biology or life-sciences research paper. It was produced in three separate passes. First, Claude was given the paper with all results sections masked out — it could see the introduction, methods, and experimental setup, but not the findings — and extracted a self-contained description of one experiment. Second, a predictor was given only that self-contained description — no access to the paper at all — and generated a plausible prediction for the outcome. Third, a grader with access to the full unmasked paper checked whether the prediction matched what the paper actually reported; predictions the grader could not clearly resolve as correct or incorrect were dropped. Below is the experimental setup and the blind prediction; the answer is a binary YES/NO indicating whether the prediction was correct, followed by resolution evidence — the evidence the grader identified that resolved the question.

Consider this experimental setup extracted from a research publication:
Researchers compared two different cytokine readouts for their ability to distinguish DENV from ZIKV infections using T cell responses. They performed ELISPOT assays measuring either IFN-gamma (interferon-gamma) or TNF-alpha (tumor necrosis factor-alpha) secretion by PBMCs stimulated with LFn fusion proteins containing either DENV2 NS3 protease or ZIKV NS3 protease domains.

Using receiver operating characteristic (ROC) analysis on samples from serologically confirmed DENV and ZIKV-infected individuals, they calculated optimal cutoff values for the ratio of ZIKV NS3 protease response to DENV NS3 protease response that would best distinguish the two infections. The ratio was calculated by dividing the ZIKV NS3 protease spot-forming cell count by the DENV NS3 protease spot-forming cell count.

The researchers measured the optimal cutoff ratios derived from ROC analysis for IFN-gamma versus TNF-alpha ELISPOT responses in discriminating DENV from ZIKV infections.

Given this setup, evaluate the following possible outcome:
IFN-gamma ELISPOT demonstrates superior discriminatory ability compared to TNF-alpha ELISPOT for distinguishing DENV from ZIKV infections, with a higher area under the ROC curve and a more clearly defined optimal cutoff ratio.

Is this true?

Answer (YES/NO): NO